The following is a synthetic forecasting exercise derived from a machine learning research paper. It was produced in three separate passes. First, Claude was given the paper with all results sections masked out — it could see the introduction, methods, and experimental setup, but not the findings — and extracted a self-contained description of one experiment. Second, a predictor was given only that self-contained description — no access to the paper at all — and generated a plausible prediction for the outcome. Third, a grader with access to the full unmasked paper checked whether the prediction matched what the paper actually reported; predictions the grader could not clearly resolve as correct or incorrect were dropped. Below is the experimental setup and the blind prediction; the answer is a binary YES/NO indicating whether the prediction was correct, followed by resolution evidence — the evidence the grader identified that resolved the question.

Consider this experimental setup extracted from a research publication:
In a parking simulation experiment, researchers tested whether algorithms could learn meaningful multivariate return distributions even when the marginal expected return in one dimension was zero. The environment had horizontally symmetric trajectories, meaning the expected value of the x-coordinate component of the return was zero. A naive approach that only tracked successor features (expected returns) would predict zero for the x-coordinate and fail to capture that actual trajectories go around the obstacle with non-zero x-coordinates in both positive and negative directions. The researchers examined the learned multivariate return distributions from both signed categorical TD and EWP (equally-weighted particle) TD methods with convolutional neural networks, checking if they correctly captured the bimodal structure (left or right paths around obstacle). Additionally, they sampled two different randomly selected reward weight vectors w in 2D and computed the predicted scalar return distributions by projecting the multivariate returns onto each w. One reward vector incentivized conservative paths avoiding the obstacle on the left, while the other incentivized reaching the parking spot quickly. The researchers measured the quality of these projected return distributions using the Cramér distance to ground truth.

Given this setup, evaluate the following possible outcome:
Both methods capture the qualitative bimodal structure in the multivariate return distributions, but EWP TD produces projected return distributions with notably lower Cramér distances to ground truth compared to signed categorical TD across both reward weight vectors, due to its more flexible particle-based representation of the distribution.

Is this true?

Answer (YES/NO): NO